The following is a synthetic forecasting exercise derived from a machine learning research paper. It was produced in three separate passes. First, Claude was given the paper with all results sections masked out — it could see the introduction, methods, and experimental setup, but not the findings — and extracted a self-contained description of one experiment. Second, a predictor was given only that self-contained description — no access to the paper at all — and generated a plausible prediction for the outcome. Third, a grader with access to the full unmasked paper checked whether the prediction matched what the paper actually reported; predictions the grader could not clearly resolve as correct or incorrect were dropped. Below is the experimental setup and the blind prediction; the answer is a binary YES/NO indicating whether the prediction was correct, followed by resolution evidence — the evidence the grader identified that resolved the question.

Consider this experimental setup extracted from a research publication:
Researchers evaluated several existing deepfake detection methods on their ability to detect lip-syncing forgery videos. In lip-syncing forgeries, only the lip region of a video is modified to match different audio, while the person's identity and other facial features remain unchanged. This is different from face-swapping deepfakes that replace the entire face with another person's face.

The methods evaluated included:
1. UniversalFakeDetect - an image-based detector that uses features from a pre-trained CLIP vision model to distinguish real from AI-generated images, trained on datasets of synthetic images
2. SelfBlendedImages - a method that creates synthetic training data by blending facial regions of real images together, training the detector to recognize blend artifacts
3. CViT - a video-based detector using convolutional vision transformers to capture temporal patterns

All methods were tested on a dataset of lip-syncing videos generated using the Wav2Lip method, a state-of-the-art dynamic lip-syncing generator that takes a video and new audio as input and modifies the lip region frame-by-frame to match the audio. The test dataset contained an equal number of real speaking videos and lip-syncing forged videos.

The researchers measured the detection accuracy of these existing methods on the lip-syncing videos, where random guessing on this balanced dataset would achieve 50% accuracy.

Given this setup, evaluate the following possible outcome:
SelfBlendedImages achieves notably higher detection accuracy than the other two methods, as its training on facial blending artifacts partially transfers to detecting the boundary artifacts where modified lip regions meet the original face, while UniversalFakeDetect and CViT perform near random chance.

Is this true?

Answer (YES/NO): NO